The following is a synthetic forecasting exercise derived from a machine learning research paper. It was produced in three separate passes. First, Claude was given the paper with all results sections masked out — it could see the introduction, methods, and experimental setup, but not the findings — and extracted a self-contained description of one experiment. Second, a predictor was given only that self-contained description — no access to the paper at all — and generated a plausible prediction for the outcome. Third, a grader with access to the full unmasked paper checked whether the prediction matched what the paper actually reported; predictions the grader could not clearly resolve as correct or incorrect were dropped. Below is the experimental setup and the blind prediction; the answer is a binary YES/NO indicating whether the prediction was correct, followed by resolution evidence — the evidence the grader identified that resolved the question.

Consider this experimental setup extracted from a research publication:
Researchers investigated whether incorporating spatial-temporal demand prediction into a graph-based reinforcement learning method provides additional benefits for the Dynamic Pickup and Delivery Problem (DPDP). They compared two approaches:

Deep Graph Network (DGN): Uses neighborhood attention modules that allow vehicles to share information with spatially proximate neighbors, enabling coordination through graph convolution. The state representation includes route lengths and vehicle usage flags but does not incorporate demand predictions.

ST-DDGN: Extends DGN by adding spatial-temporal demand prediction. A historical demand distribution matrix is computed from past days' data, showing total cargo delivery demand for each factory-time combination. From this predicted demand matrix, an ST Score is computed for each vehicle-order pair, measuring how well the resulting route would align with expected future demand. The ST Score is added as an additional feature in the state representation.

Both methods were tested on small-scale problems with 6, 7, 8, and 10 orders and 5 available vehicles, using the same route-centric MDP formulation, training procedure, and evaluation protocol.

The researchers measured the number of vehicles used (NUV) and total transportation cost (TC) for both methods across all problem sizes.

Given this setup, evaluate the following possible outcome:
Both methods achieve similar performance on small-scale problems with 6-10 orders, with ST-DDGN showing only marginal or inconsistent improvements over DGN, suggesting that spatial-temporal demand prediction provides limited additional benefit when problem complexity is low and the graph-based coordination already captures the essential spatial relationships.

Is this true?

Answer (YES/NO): YES